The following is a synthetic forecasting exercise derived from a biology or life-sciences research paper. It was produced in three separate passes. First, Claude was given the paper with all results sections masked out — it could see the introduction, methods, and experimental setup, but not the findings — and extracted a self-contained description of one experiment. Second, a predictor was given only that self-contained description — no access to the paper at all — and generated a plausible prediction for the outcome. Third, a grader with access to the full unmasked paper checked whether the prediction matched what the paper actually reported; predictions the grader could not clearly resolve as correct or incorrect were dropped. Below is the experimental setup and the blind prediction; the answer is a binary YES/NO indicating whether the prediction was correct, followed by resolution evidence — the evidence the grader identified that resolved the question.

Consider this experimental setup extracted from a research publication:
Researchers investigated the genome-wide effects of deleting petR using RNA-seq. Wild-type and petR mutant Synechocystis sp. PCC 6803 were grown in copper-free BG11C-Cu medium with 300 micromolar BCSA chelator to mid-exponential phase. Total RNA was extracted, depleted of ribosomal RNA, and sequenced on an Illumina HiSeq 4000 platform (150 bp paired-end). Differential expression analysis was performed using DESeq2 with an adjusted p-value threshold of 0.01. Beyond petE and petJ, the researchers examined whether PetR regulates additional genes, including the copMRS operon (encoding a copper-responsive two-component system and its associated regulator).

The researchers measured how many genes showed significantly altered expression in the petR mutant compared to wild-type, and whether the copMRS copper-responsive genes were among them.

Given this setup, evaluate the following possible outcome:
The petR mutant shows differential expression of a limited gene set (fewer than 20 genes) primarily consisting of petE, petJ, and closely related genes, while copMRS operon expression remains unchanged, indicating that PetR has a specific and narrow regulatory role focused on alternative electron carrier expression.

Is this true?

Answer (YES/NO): YES